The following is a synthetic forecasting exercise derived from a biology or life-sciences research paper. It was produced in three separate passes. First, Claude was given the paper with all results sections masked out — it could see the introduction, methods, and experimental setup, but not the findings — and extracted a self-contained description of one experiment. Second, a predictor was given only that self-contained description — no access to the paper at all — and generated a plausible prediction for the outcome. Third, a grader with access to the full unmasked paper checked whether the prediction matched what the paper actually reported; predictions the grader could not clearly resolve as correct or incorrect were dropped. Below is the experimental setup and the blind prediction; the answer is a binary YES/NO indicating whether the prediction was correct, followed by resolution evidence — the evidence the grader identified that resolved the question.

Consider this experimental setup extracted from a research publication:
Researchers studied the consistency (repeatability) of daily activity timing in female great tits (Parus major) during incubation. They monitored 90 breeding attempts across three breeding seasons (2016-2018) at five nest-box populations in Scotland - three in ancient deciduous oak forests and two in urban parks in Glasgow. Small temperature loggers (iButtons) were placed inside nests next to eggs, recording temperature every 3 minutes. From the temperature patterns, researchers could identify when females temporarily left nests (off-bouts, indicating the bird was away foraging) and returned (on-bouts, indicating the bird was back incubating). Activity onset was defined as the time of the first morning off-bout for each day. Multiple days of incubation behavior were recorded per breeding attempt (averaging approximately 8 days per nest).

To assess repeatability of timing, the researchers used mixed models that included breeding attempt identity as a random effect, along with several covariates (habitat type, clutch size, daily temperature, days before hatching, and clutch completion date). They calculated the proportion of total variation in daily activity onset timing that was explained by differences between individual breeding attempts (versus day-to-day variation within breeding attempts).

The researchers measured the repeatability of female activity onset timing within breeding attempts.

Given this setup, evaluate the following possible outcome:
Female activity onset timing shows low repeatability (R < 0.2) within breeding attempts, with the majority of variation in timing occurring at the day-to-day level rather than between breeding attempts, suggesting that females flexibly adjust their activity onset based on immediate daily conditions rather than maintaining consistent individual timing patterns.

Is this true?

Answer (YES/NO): NO